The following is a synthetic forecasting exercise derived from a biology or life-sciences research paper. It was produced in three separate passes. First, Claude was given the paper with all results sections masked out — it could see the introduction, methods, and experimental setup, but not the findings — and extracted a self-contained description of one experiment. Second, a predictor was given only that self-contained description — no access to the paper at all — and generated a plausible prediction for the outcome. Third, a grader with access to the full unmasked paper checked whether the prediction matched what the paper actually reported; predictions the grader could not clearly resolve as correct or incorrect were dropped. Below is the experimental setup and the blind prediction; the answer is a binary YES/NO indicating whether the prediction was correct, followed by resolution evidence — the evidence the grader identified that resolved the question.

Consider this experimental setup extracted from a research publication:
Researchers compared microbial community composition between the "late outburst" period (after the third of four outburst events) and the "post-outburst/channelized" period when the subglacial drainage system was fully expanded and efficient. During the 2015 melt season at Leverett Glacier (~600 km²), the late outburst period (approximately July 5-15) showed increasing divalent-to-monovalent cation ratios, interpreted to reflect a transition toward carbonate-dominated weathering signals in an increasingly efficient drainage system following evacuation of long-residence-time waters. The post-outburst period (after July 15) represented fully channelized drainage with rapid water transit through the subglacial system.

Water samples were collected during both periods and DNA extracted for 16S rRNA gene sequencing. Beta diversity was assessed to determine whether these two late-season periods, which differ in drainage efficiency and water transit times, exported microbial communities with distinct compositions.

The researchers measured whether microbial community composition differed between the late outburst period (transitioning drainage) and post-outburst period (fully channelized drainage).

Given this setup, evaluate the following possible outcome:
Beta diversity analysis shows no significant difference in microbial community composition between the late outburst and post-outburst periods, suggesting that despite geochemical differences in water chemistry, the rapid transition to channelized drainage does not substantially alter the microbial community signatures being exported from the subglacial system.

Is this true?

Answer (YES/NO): NO